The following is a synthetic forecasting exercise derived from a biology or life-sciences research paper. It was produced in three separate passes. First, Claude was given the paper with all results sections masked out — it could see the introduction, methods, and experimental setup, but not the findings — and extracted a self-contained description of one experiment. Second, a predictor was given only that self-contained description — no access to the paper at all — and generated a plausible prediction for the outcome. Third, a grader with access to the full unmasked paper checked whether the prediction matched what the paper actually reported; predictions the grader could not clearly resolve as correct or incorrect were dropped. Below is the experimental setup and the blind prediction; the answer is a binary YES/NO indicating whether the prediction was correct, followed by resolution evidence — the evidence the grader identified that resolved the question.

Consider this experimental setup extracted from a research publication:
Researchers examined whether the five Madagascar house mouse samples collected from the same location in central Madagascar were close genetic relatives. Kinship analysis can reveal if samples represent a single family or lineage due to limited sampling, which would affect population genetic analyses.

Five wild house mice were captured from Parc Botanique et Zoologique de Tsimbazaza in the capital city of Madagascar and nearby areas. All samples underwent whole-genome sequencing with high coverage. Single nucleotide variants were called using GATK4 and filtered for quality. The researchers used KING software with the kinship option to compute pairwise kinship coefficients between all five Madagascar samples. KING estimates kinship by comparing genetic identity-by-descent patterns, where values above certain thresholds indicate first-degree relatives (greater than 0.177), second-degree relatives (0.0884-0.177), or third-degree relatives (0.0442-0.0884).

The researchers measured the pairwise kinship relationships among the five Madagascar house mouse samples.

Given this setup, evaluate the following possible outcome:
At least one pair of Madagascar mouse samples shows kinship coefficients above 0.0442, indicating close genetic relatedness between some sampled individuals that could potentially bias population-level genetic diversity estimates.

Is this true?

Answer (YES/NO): NO